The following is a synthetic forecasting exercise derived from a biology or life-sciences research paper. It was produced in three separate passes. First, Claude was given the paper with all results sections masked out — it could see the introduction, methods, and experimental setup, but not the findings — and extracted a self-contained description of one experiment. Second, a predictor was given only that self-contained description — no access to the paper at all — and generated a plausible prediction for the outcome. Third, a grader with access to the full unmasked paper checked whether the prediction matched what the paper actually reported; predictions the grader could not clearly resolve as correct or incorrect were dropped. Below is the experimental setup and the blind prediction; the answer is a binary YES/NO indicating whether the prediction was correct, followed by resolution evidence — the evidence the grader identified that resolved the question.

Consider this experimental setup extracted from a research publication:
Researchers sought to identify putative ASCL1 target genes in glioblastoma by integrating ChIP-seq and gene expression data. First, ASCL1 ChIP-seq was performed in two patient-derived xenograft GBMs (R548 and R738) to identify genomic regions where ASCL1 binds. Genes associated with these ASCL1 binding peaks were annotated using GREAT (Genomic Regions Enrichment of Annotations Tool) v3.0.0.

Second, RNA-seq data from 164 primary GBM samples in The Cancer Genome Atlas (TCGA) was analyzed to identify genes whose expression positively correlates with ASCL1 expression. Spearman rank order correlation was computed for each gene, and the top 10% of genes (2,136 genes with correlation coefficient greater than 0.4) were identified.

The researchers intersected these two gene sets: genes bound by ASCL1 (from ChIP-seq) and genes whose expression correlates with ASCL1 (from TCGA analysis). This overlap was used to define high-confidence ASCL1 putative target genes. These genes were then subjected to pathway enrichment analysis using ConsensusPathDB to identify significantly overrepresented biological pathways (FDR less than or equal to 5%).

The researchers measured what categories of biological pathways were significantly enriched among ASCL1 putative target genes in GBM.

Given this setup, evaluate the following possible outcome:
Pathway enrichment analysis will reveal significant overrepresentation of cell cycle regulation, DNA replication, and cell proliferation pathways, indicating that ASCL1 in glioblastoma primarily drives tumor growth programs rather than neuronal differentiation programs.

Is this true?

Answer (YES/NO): YES